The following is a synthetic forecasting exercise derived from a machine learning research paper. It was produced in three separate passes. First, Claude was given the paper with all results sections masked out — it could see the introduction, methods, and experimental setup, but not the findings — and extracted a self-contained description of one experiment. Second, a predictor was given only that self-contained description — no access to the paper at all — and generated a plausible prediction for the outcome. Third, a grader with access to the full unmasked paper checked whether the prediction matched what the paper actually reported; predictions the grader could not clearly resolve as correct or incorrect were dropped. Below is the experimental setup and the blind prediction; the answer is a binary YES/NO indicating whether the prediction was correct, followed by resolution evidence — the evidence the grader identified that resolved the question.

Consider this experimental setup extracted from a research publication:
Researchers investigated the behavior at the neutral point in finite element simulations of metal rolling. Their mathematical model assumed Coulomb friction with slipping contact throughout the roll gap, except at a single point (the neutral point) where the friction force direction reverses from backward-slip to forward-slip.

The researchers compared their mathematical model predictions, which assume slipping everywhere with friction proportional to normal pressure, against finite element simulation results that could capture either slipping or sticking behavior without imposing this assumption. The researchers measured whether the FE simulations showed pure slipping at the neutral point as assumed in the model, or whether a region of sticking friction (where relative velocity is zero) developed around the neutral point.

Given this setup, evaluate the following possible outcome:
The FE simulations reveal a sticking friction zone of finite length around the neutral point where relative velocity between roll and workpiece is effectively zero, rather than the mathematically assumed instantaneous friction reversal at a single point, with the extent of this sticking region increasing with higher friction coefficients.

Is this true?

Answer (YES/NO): NO